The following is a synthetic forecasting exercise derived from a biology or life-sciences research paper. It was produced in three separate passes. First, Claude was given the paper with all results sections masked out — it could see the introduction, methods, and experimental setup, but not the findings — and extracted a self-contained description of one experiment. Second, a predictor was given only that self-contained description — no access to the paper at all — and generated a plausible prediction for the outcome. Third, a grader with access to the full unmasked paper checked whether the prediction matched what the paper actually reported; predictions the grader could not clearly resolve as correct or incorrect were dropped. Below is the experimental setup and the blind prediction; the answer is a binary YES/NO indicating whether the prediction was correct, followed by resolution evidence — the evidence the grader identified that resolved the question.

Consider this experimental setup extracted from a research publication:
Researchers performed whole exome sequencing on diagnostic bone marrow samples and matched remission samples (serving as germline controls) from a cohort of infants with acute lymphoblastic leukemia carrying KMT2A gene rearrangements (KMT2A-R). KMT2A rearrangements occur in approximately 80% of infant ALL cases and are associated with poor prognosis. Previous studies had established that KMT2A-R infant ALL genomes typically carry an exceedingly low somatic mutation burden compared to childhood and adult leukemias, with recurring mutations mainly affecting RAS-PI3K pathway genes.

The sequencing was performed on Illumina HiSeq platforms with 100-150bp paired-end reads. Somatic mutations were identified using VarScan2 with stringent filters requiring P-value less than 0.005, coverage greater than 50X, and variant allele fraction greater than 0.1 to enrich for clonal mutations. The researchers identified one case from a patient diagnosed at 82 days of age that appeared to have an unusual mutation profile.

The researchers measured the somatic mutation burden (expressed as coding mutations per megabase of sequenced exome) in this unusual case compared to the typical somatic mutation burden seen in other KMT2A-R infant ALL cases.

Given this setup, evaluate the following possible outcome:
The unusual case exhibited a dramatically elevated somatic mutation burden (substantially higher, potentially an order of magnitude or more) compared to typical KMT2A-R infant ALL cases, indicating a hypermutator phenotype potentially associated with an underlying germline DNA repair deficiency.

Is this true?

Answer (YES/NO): NO